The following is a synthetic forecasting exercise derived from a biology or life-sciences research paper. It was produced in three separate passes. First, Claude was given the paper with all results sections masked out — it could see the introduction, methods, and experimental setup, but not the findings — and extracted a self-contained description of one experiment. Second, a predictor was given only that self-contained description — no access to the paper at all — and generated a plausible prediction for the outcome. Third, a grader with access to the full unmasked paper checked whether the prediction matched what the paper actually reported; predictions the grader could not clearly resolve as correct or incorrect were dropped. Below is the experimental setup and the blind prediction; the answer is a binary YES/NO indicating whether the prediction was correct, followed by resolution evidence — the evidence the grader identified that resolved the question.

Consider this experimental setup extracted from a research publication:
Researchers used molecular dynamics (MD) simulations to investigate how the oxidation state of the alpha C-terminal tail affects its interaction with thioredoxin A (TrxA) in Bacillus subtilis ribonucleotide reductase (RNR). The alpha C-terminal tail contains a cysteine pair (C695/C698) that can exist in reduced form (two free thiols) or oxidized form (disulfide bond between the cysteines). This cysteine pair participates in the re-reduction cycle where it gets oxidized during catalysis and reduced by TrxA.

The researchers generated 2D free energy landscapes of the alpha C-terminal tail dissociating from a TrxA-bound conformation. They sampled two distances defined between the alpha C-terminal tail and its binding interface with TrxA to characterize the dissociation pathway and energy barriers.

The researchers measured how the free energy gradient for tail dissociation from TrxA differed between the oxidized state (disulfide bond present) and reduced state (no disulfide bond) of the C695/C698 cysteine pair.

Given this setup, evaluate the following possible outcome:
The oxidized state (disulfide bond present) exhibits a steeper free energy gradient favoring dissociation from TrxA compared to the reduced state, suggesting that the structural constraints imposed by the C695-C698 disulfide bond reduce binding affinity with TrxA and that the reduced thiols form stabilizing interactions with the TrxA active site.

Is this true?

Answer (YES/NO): NO